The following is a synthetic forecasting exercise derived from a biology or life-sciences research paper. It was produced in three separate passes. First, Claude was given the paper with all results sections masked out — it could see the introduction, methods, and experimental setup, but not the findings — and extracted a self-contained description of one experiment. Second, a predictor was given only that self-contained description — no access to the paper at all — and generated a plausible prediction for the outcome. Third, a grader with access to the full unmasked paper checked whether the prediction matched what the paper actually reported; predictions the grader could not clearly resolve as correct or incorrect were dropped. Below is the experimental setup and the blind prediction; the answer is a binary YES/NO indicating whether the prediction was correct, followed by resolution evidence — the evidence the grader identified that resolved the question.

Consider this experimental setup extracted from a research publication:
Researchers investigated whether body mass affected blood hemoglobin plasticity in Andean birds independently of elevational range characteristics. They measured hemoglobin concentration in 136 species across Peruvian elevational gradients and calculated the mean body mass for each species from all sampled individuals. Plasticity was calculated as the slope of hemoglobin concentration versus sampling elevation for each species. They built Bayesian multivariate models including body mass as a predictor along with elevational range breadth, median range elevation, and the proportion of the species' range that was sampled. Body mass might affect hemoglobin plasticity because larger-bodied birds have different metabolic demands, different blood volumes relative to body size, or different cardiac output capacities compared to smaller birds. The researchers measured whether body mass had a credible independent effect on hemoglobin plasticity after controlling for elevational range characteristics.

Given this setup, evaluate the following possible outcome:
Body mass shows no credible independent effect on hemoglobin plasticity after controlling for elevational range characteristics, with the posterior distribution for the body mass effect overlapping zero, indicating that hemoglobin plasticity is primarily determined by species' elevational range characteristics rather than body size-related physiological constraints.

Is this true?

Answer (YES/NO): YES